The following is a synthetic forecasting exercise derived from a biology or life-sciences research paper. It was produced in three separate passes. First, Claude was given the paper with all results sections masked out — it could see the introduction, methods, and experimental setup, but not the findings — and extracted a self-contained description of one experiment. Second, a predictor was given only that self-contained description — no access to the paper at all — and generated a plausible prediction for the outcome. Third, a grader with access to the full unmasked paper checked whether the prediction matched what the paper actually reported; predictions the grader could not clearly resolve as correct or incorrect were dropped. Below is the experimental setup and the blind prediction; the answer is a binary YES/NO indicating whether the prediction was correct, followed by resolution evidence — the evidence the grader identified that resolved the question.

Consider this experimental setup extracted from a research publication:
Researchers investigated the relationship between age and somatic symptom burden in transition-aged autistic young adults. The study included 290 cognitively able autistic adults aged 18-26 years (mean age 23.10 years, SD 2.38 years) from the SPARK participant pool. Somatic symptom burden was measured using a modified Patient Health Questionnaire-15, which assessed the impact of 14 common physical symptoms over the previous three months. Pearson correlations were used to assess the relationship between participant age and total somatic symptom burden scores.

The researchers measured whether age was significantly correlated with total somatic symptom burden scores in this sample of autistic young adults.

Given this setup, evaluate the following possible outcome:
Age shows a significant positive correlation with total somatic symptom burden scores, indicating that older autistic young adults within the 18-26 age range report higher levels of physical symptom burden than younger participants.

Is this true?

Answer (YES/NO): YES